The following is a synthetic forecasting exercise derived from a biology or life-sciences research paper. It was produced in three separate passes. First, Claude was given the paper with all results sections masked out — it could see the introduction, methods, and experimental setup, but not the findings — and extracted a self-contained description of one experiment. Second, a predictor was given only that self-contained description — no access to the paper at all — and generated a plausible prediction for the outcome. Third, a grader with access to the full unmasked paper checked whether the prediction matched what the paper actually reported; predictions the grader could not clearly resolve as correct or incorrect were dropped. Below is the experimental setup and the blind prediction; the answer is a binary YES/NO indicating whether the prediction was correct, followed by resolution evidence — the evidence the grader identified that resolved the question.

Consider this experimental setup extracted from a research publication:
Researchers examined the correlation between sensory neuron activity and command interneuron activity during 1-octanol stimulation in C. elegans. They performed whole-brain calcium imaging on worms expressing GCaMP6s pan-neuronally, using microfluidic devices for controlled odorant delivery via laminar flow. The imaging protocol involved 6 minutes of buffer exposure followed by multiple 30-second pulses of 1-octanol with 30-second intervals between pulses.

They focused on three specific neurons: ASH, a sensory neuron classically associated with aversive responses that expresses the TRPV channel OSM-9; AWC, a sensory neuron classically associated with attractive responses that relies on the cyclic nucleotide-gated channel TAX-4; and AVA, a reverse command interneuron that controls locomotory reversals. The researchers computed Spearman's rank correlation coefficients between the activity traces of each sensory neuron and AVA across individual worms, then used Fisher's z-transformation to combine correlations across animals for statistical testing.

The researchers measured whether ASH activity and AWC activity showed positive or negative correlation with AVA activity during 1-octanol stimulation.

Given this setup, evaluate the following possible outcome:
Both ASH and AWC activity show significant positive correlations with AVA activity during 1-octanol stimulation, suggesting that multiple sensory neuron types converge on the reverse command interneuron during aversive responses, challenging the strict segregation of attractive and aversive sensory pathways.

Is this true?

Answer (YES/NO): NO